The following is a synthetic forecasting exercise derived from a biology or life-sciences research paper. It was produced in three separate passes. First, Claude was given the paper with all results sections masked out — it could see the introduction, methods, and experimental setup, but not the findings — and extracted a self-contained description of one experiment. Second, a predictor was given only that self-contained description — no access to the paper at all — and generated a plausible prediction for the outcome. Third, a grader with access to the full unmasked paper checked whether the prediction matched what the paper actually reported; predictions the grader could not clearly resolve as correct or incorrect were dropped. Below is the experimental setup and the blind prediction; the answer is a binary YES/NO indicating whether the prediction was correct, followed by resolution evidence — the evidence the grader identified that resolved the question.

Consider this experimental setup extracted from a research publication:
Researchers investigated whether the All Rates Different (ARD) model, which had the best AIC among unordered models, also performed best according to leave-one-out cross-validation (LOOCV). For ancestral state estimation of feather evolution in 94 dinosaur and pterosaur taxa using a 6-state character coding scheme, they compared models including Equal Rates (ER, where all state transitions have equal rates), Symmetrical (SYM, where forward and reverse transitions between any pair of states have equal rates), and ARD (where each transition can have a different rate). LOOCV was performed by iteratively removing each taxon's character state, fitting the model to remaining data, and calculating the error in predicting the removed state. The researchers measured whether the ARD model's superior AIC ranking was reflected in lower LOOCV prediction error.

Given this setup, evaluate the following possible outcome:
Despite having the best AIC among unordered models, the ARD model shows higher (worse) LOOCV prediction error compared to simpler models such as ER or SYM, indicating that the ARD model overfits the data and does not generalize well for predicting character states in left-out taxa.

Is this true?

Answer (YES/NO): NO